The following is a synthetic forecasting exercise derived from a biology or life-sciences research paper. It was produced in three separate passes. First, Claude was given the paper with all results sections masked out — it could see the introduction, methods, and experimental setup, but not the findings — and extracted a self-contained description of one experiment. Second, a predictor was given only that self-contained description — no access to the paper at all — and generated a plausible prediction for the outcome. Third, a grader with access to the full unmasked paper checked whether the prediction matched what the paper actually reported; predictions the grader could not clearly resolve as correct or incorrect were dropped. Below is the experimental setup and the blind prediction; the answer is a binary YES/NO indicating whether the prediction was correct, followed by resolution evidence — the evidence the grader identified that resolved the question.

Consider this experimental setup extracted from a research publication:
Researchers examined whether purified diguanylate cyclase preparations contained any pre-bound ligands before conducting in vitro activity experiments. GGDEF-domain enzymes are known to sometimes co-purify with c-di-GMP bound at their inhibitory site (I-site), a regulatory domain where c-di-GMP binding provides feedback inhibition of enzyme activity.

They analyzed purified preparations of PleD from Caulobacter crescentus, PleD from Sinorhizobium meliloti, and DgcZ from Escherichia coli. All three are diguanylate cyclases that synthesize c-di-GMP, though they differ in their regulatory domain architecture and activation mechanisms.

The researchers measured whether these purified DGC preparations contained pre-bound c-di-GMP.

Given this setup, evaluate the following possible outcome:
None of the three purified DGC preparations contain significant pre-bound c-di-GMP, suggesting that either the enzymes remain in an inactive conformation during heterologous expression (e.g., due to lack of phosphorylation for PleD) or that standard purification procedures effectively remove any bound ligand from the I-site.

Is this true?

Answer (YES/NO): NO